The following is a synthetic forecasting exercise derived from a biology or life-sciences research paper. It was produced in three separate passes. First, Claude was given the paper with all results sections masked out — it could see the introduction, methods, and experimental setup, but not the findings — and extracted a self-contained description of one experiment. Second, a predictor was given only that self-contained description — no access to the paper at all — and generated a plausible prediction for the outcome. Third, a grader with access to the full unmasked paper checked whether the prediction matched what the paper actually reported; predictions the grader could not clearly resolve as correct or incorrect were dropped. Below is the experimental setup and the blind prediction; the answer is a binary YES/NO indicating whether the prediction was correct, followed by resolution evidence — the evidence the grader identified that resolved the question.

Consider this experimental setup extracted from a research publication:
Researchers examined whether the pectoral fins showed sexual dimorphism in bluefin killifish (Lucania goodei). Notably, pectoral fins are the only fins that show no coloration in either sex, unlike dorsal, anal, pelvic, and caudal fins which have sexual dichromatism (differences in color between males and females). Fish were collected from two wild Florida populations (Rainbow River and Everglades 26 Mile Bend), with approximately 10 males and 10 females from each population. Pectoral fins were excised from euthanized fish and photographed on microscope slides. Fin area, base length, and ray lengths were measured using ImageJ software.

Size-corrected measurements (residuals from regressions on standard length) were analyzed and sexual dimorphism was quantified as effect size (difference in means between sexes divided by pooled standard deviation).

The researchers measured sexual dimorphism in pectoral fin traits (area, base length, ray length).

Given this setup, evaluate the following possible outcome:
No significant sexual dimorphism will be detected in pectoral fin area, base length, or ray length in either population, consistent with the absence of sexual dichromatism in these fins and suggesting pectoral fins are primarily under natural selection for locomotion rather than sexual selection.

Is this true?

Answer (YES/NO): NO